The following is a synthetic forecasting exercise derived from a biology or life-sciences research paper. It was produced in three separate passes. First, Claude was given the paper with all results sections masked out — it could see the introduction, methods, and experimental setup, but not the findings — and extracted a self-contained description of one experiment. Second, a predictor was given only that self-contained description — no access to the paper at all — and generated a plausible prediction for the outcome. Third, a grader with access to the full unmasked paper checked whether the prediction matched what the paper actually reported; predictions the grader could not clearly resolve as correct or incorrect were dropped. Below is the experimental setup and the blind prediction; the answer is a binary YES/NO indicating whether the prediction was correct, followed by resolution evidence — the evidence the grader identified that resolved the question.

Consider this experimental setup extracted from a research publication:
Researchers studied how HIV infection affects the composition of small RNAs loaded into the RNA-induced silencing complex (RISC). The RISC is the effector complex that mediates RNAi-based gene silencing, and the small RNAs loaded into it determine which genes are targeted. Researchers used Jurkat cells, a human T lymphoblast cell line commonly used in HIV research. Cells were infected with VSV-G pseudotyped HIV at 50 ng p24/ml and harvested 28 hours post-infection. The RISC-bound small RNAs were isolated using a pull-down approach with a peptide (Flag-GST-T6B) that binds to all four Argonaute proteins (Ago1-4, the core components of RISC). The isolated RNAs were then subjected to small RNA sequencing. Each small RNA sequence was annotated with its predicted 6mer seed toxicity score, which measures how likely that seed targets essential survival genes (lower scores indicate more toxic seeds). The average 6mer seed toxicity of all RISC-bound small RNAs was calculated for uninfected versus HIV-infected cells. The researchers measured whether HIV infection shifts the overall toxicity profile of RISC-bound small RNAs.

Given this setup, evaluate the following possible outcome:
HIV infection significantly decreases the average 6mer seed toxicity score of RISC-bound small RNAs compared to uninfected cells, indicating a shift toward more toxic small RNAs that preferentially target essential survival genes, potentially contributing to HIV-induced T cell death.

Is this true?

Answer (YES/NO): NO